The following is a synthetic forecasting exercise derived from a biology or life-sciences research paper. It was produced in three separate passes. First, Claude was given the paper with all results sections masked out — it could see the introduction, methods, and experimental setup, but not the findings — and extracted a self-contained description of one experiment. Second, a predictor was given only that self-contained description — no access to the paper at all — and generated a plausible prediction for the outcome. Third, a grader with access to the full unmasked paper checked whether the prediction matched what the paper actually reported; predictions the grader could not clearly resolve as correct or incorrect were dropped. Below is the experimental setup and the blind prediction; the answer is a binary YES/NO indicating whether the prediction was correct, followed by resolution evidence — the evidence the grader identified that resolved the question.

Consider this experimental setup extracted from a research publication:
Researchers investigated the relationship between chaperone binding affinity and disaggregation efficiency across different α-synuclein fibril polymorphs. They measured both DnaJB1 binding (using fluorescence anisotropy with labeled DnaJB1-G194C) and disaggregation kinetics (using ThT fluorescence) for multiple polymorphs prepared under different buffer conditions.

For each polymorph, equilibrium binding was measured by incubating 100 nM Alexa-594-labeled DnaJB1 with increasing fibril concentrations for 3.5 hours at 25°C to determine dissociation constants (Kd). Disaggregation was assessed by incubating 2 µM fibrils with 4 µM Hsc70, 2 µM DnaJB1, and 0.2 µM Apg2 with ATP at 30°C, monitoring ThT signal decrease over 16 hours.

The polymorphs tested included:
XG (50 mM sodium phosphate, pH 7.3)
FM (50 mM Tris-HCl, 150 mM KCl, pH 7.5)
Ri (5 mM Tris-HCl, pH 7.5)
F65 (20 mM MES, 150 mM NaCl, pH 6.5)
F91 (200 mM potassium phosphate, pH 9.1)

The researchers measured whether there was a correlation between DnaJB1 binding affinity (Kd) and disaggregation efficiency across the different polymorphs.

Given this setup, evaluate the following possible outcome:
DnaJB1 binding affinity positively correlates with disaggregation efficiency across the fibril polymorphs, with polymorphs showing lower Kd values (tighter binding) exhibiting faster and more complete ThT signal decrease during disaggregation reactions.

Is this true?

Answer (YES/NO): YES